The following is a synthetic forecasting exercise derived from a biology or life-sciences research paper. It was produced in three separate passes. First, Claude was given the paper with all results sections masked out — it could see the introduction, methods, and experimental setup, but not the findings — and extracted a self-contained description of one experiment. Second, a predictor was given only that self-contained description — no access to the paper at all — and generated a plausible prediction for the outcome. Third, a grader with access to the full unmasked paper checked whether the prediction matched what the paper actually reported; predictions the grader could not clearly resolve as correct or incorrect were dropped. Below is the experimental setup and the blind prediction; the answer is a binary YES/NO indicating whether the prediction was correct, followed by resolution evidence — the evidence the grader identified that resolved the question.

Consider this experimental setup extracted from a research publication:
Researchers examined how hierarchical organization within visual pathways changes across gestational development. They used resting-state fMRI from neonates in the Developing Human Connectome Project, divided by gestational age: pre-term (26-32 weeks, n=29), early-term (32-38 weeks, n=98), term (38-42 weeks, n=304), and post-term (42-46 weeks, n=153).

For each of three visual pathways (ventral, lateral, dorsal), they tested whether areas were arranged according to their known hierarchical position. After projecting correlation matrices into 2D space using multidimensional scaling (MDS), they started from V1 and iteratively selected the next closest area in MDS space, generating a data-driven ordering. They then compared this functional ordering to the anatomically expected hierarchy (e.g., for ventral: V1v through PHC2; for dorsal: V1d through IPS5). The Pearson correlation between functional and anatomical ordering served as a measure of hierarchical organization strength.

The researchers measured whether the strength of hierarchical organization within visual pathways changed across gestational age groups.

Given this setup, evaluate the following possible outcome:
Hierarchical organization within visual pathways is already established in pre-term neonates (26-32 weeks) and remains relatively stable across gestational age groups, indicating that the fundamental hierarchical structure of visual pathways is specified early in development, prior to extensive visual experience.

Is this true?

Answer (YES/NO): NO